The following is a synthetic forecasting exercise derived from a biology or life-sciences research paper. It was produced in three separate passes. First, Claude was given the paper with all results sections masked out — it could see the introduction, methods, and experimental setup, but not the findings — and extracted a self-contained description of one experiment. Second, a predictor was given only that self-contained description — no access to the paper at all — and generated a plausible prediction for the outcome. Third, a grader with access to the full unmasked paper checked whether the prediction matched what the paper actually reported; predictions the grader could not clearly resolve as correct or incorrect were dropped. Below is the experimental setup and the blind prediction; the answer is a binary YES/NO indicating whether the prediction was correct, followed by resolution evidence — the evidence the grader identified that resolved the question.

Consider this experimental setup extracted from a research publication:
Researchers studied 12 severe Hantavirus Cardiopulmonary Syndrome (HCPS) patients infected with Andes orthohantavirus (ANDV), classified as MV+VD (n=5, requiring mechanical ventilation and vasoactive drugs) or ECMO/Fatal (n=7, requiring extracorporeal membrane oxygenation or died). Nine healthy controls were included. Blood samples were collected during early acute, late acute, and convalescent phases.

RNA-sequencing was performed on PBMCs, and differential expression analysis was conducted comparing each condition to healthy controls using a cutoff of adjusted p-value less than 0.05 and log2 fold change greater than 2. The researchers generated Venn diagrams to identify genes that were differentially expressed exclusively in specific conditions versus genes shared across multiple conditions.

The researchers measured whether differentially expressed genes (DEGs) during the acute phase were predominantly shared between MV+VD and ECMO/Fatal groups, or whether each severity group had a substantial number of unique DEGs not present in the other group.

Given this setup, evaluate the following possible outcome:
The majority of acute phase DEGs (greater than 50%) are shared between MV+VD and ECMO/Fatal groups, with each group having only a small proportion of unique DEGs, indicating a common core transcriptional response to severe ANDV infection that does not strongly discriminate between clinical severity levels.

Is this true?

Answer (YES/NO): NO